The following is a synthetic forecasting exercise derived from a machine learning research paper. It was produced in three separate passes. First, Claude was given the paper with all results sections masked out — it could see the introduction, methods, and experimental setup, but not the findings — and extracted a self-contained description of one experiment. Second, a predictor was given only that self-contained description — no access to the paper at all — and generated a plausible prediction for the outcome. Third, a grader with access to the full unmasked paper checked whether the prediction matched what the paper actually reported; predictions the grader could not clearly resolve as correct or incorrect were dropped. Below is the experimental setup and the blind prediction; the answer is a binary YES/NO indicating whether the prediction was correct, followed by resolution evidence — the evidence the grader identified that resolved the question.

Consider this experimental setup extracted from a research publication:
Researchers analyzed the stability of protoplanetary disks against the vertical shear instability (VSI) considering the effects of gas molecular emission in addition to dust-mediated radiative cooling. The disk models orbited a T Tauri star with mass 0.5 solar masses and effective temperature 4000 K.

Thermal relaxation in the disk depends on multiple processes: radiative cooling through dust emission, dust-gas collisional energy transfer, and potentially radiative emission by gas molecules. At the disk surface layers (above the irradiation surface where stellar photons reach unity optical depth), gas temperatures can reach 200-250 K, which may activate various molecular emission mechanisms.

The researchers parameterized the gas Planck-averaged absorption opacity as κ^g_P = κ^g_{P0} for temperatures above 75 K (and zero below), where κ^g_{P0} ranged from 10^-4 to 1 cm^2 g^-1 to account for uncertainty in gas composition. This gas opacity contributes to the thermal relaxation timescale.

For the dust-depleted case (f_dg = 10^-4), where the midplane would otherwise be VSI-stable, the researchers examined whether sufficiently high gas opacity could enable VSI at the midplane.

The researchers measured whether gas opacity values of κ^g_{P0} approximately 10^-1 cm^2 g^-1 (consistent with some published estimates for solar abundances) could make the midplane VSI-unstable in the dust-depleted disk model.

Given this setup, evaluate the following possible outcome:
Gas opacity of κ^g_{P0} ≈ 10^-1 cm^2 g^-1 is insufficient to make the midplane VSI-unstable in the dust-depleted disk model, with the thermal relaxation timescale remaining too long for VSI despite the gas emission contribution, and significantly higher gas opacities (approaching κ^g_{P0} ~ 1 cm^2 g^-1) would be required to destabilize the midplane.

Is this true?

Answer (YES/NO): NO